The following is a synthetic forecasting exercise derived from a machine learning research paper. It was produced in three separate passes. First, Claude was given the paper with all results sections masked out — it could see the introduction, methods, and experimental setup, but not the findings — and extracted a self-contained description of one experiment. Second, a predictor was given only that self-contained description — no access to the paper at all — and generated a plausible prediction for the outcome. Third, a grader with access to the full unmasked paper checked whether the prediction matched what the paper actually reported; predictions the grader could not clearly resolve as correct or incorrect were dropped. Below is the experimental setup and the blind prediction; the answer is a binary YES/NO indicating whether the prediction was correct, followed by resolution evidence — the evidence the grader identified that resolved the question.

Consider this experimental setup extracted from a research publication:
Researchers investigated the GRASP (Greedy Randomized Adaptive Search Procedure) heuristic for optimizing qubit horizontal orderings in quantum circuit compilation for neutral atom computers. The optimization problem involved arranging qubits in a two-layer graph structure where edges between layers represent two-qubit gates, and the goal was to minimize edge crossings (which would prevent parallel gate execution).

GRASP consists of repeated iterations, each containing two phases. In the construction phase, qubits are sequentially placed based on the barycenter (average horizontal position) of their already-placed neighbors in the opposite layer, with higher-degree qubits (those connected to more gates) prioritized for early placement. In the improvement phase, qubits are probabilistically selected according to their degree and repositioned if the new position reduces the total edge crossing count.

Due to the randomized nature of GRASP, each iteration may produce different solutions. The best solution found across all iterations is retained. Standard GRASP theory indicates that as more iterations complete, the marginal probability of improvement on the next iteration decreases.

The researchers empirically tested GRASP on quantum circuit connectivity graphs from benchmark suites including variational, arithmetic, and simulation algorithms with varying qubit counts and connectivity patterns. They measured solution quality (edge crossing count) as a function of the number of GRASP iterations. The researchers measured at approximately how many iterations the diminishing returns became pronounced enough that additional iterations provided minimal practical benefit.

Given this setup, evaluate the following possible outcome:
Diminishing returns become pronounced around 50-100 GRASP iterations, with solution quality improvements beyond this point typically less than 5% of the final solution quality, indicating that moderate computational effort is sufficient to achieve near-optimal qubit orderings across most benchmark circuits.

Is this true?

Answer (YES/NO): NO